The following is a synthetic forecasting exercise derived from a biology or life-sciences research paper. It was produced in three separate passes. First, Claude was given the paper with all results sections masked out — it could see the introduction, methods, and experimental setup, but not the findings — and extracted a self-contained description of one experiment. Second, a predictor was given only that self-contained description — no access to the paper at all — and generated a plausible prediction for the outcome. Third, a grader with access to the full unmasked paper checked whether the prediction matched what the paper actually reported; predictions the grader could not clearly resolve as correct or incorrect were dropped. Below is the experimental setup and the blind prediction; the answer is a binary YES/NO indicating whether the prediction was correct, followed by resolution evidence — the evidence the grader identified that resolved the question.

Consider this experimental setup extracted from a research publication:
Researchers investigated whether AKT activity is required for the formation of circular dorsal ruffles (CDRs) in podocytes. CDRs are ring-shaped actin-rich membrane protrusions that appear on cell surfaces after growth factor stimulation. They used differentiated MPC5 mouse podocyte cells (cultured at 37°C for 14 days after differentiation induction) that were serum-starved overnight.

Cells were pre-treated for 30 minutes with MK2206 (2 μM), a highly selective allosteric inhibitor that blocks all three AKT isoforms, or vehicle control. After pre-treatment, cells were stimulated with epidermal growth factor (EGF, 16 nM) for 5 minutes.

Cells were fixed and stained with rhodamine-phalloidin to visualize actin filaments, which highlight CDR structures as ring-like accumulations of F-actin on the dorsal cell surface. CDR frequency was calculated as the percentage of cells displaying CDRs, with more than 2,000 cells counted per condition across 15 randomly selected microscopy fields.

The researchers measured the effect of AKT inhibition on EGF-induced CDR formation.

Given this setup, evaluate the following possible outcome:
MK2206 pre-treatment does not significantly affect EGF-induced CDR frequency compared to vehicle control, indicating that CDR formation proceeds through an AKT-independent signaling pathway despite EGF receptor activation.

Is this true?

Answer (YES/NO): YES